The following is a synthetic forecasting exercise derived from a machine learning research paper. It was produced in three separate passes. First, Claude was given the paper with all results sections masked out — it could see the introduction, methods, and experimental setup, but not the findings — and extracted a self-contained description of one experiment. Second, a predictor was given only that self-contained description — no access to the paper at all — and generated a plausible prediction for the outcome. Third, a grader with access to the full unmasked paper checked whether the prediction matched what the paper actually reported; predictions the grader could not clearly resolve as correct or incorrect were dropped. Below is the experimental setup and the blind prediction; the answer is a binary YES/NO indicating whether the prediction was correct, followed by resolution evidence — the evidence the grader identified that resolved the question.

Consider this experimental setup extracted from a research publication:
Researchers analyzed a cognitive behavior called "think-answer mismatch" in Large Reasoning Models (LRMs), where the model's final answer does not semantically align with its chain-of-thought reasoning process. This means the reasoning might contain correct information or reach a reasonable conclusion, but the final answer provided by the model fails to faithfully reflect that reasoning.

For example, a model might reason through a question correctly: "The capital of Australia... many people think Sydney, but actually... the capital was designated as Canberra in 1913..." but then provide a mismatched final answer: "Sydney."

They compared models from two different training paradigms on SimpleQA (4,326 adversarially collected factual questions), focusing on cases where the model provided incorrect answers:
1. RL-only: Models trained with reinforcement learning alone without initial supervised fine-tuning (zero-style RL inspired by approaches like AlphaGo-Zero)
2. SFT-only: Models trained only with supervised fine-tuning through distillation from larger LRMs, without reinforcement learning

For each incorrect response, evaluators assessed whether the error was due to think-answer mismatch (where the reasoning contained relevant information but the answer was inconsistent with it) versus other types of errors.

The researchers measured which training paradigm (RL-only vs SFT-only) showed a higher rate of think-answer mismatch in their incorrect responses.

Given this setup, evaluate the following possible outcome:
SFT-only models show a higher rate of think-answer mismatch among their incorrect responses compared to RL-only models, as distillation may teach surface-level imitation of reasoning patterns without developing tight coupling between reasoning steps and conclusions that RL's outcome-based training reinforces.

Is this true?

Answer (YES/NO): NO